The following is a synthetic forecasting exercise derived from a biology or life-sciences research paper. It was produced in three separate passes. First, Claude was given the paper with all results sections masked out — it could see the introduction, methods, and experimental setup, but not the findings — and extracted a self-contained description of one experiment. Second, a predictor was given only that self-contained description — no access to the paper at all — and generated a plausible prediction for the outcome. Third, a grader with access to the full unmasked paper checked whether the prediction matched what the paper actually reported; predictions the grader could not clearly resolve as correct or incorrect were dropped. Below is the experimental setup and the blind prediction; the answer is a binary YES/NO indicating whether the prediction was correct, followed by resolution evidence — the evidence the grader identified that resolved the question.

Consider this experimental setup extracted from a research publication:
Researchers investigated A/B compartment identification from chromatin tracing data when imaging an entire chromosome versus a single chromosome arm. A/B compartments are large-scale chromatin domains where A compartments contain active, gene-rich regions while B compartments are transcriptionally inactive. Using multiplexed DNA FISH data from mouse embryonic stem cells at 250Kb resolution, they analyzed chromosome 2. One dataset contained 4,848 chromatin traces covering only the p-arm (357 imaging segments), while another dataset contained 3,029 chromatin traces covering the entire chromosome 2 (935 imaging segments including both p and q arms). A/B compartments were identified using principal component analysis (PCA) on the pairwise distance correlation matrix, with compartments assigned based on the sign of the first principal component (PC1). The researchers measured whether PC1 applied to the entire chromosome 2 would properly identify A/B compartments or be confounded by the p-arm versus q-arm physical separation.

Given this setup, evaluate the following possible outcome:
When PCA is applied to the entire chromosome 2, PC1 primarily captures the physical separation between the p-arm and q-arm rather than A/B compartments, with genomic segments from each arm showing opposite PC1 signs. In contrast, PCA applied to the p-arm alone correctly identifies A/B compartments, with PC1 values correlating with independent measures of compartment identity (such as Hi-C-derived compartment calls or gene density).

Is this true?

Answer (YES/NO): YES